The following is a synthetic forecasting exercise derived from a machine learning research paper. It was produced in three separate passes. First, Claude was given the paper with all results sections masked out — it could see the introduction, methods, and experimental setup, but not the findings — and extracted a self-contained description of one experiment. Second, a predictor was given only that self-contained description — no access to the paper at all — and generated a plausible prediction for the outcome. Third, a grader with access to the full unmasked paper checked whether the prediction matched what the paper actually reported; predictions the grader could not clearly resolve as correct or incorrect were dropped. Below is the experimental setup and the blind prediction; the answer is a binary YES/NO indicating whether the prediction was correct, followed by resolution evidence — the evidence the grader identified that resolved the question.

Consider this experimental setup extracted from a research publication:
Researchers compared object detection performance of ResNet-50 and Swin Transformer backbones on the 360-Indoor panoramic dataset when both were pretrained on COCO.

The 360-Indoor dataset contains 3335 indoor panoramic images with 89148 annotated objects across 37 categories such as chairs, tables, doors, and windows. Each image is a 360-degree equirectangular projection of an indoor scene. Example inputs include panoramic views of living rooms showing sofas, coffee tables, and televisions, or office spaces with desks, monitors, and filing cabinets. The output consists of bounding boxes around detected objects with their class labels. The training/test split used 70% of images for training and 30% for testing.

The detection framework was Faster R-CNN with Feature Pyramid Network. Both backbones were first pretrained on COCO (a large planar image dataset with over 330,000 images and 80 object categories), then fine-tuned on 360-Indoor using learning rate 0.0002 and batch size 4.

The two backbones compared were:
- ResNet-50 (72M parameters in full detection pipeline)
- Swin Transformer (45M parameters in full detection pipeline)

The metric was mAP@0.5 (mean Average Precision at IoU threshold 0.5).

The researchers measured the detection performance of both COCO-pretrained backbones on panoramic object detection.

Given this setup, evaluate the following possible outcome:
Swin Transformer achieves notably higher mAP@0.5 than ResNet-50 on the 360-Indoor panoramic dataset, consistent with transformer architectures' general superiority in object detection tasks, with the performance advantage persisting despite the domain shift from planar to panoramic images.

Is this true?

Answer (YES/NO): NO